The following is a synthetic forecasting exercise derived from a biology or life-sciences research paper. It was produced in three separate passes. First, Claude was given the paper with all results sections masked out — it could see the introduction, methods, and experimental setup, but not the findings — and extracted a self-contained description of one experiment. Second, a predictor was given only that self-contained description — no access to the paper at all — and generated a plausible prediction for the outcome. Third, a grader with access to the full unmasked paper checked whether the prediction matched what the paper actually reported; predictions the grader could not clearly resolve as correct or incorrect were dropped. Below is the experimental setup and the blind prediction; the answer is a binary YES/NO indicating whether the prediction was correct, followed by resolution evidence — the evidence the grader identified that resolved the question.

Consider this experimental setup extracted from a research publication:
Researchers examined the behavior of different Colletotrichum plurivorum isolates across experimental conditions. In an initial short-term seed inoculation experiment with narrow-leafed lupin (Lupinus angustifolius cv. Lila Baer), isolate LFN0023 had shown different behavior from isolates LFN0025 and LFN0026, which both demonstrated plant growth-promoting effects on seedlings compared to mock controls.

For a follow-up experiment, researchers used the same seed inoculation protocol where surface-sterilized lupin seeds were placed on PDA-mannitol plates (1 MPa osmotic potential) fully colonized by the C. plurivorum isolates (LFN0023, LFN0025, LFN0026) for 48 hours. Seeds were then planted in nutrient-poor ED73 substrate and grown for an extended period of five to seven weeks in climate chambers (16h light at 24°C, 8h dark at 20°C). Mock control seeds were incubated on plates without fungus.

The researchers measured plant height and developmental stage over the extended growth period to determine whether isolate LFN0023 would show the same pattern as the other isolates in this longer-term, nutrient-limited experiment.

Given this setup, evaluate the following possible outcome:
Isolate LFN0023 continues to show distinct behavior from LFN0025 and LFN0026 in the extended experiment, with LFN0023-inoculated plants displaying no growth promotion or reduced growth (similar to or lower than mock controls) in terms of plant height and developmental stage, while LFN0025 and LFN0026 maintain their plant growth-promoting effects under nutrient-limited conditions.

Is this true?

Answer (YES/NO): NO